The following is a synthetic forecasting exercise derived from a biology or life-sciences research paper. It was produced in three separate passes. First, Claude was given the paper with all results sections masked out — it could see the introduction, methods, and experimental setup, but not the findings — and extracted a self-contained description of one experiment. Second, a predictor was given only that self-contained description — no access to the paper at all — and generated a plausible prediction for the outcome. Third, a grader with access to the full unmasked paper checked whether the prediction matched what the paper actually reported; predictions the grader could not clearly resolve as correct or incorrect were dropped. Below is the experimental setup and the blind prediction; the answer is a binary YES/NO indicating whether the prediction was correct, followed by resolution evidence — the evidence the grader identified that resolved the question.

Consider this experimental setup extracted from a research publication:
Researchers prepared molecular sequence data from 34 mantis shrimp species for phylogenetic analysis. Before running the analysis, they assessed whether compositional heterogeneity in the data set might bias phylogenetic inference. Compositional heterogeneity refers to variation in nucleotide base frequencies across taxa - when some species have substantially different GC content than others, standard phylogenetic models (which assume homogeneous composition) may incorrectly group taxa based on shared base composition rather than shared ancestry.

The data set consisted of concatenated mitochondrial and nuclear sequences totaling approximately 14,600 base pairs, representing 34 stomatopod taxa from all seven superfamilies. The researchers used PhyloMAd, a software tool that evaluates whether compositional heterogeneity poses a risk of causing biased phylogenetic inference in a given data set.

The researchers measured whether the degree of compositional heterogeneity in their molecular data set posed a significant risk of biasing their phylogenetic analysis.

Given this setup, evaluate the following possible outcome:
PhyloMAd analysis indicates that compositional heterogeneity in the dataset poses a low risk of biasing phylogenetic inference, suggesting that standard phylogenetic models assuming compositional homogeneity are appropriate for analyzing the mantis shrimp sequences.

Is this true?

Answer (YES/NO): YES